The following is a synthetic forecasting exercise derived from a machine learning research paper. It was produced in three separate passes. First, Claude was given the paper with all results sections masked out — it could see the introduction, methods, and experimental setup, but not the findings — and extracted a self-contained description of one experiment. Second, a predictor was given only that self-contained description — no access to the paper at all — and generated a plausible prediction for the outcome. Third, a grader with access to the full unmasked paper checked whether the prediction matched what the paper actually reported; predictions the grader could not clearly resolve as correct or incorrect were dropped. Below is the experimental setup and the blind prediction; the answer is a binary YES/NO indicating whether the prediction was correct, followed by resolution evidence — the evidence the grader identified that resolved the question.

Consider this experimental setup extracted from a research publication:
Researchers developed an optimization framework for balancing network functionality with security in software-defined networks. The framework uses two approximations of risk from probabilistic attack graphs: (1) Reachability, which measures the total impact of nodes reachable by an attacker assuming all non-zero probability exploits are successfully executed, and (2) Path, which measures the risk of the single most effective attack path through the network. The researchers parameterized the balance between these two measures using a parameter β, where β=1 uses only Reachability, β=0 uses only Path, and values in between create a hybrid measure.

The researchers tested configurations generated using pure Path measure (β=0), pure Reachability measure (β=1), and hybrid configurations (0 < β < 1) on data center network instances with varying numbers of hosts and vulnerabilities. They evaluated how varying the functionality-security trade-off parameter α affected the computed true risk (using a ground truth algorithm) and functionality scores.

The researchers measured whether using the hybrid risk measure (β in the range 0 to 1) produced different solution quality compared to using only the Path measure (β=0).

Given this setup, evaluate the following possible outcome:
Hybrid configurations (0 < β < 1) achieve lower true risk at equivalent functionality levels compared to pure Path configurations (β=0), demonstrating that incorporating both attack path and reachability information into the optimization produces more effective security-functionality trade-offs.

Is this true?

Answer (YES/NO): YES